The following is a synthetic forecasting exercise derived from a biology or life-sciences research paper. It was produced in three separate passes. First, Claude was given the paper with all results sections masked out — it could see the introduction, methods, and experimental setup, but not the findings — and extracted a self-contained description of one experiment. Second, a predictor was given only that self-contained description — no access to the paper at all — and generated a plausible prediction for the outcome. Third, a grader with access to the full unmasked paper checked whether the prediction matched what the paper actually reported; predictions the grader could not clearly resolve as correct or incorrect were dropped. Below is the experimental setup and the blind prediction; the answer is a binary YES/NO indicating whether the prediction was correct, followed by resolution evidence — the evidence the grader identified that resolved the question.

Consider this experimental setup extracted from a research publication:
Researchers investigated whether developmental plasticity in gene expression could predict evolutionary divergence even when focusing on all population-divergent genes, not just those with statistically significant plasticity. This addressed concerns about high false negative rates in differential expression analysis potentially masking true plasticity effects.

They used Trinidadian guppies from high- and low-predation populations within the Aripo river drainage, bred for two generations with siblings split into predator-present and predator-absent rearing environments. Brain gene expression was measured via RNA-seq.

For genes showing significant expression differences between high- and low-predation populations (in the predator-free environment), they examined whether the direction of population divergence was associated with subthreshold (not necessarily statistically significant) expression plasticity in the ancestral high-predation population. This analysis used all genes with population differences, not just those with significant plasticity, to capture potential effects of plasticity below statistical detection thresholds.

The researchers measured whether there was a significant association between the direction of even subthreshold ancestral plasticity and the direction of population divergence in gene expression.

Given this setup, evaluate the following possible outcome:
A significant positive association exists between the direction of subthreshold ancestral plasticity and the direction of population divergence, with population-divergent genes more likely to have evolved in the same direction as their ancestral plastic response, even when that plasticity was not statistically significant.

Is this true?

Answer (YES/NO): NO